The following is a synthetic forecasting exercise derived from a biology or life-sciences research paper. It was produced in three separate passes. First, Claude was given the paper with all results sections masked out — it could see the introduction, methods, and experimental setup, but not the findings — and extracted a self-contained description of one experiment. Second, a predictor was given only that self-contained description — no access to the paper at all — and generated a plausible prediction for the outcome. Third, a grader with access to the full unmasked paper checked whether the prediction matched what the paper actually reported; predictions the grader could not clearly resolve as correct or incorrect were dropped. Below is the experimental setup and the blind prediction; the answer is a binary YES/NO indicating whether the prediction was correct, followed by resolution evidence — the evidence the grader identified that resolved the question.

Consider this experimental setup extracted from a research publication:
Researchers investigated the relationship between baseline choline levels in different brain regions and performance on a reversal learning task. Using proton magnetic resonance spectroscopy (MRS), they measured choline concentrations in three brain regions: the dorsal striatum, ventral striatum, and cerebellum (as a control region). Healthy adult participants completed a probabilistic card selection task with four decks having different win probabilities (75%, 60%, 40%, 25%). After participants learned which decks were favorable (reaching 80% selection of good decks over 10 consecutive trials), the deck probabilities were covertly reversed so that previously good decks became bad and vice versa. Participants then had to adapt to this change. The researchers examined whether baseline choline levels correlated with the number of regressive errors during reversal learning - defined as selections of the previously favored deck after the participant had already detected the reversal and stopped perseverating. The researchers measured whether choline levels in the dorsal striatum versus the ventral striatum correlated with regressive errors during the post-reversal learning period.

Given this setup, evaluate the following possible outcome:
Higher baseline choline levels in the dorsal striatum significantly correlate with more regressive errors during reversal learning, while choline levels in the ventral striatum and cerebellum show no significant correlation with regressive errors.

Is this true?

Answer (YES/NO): NO